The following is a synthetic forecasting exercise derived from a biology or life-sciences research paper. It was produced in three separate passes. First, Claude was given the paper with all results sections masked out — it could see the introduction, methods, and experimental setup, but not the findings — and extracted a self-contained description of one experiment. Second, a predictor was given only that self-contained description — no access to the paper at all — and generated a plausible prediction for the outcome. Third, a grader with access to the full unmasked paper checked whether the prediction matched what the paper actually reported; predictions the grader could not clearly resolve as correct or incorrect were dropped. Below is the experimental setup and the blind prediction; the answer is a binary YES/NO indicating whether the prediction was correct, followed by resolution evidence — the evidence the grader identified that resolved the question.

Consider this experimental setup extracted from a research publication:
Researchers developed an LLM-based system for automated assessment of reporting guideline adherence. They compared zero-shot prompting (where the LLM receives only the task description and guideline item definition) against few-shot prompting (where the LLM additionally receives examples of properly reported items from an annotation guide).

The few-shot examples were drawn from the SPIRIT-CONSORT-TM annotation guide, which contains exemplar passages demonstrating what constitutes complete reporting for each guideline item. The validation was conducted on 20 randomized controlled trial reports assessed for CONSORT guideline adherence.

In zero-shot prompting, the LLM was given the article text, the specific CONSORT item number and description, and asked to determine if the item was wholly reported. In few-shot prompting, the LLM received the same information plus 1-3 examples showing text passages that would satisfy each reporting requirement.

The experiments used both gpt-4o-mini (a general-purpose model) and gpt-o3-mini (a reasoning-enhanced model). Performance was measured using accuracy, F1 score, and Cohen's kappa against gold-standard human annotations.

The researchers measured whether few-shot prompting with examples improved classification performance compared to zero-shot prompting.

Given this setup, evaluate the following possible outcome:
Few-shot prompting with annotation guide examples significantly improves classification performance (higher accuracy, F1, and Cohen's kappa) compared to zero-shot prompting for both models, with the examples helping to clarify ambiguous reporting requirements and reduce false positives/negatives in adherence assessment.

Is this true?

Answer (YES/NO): NO